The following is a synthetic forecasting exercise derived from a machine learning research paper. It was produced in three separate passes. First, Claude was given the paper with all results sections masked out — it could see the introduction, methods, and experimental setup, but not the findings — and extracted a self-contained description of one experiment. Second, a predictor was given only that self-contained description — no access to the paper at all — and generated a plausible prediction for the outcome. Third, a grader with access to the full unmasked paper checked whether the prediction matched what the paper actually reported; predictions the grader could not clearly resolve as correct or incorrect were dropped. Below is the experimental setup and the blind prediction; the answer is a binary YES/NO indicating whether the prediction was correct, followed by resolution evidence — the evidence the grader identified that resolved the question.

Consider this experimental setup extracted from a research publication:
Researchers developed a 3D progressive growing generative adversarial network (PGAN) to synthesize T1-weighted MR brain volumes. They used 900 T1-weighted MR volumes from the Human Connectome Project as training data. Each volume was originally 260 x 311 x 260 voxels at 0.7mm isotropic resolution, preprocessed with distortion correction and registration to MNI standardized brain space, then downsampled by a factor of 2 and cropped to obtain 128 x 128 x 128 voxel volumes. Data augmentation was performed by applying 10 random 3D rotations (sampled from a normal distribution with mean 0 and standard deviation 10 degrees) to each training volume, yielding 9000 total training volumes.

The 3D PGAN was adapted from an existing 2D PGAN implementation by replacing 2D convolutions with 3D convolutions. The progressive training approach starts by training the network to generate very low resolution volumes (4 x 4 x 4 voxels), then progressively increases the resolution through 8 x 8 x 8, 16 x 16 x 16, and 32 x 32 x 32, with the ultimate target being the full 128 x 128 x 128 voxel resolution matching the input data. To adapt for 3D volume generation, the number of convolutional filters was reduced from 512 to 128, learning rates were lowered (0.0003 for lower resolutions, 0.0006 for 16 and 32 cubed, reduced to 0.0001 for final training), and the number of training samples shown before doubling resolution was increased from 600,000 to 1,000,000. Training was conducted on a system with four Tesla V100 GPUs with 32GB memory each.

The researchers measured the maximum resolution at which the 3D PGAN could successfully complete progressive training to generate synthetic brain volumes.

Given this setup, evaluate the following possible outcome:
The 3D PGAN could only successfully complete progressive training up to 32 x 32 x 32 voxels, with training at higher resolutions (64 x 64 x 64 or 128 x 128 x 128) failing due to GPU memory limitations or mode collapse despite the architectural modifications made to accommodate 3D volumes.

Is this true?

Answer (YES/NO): NO